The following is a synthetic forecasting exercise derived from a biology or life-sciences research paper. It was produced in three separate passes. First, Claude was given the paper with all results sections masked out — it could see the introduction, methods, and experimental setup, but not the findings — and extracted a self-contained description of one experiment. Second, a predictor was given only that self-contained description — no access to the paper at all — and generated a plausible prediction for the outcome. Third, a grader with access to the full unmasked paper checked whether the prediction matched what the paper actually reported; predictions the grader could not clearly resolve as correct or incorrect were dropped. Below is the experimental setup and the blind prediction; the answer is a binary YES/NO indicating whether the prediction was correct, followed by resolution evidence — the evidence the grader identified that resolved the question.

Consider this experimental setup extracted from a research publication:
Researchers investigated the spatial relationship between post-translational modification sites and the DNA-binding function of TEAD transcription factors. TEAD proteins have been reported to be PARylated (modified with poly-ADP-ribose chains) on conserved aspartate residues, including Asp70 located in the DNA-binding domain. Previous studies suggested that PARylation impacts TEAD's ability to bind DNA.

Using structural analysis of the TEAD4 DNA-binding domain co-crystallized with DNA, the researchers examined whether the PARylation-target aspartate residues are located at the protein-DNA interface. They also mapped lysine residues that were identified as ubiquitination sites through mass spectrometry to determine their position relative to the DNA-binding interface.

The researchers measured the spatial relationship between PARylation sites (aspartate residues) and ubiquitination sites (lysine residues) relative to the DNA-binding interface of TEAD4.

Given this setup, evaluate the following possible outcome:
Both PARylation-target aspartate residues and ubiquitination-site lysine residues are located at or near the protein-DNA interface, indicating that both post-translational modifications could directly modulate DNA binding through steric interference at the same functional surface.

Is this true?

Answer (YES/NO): NO